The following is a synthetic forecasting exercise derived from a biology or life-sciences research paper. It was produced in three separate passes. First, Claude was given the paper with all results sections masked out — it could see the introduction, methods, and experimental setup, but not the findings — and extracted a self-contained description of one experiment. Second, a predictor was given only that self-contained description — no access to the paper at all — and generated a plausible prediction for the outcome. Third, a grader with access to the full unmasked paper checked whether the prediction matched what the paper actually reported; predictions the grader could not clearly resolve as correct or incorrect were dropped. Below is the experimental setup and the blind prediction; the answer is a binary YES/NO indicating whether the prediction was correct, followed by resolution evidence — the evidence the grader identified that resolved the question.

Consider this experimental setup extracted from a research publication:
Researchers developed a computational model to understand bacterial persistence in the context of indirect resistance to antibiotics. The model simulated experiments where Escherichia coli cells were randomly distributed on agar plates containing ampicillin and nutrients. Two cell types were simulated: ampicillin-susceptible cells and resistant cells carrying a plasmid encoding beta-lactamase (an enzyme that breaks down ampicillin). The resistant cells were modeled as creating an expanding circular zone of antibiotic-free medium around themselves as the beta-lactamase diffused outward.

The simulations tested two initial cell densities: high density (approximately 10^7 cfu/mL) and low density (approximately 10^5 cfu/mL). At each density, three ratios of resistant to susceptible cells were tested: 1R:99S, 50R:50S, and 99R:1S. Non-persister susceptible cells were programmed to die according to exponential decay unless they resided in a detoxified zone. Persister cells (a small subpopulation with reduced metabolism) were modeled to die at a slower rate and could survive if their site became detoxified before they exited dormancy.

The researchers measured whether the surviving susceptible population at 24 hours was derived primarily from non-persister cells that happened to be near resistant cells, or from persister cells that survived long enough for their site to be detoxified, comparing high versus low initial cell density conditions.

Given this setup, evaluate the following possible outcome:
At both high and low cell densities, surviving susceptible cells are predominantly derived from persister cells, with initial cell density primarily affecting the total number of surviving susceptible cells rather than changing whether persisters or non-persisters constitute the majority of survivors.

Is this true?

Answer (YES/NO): NO